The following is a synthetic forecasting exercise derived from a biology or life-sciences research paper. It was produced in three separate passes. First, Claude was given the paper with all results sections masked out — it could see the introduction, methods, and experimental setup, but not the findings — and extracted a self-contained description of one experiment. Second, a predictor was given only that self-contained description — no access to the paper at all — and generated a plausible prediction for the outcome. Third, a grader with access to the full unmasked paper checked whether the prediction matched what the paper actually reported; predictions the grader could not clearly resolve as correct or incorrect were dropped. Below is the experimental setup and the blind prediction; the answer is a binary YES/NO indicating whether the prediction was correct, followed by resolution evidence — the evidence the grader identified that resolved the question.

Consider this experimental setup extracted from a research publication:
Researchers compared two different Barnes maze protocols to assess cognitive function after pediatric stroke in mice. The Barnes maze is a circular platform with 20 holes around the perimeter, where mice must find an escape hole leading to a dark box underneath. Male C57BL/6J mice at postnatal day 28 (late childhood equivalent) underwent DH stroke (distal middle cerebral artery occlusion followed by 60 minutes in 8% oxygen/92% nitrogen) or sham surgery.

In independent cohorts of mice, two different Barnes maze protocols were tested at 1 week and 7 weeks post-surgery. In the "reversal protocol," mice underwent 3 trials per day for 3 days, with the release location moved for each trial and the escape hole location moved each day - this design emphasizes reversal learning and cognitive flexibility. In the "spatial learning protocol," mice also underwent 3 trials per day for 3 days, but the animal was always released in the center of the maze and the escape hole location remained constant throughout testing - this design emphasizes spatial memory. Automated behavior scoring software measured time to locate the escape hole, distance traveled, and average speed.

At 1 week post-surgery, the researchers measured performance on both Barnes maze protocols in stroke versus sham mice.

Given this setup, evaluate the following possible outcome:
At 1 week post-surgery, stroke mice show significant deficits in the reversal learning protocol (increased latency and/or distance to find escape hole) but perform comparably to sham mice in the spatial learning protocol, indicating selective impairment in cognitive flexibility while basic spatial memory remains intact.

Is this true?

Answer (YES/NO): NO